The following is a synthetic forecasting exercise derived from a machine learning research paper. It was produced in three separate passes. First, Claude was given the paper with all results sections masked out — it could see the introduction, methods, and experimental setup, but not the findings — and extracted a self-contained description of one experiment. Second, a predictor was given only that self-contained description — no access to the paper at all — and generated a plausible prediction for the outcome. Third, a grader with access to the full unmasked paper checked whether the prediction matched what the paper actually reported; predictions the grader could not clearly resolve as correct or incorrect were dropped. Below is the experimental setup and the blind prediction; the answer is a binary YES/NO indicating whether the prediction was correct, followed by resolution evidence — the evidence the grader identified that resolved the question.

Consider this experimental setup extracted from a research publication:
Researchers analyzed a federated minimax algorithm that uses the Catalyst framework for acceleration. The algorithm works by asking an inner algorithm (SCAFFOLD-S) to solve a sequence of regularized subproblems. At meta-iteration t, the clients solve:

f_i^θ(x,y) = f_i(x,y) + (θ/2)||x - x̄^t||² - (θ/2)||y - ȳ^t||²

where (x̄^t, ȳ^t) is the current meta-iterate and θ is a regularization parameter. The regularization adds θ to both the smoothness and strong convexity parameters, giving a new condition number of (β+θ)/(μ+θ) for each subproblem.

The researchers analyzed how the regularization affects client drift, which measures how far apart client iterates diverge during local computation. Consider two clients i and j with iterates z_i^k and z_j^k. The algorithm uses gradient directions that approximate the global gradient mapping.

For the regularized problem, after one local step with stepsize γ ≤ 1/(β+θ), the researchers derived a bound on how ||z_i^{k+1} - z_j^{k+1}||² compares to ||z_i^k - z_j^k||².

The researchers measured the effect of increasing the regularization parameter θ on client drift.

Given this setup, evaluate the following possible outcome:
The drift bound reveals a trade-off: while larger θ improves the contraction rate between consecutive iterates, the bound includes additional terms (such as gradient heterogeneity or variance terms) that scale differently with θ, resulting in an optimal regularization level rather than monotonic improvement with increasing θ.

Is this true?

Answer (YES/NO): NO